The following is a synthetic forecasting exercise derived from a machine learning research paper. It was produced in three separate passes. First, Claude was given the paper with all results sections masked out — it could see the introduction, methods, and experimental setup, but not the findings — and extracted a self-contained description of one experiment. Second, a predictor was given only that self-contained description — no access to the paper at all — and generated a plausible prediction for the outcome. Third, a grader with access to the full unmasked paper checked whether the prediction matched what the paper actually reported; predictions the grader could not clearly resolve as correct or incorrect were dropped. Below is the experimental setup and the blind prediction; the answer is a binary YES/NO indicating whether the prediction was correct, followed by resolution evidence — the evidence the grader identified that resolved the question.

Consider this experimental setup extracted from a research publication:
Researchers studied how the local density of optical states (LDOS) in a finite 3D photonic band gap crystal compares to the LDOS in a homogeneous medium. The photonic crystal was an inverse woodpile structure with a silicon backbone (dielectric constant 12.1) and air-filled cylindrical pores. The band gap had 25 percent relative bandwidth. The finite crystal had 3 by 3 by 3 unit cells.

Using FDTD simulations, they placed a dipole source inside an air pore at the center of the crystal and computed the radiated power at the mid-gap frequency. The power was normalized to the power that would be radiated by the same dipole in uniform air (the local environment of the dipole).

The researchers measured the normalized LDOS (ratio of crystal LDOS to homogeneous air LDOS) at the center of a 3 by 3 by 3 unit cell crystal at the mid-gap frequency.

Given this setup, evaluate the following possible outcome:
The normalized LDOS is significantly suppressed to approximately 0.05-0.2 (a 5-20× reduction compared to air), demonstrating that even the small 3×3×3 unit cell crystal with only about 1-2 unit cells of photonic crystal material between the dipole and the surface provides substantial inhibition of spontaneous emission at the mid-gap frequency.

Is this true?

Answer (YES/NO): YES